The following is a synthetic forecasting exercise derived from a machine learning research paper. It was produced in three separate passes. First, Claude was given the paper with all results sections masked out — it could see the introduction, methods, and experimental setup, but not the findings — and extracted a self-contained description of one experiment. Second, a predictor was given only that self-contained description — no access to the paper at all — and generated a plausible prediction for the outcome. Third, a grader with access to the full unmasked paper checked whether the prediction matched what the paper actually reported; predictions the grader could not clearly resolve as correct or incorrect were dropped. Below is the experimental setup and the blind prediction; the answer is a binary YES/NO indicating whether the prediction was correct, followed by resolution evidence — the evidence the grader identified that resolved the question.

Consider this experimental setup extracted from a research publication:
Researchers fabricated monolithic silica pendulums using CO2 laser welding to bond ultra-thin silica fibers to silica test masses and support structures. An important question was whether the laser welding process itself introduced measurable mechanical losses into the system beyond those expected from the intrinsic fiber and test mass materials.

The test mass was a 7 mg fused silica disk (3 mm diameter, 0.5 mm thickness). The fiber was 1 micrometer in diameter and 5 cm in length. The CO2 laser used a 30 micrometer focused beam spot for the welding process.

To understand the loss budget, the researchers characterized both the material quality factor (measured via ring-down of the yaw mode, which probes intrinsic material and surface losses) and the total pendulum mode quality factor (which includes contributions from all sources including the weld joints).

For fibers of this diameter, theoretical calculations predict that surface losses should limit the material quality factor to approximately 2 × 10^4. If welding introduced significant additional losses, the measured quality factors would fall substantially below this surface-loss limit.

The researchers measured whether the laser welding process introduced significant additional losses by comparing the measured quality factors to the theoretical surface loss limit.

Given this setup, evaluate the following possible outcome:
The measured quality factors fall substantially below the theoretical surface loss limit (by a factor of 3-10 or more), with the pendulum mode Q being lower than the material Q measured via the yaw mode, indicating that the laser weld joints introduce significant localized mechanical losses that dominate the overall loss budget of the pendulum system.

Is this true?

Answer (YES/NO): NO